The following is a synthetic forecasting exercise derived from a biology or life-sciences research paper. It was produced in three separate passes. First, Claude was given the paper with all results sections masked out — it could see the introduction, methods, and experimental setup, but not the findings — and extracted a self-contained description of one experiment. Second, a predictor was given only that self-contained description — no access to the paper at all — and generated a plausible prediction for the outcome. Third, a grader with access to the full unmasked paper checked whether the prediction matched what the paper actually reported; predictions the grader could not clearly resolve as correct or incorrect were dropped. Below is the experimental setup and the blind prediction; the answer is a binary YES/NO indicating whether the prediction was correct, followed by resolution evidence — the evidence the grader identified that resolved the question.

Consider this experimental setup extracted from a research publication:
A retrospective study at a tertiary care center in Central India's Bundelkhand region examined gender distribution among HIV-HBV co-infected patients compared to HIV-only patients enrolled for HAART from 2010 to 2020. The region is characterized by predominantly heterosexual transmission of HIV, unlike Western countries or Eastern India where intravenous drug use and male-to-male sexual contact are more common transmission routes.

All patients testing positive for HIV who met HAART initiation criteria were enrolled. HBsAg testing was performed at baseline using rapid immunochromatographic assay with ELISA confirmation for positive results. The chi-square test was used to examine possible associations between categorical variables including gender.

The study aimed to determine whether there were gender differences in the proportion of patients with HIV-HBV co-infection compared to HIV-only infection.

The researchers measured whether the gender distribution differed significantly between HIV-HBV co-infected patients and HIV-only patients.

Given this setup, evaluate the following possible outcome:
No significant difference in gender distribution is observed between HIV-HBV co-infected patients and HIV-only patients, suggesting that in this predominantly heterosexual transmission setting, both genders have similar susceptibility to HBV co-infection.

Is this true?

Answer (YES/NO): YES